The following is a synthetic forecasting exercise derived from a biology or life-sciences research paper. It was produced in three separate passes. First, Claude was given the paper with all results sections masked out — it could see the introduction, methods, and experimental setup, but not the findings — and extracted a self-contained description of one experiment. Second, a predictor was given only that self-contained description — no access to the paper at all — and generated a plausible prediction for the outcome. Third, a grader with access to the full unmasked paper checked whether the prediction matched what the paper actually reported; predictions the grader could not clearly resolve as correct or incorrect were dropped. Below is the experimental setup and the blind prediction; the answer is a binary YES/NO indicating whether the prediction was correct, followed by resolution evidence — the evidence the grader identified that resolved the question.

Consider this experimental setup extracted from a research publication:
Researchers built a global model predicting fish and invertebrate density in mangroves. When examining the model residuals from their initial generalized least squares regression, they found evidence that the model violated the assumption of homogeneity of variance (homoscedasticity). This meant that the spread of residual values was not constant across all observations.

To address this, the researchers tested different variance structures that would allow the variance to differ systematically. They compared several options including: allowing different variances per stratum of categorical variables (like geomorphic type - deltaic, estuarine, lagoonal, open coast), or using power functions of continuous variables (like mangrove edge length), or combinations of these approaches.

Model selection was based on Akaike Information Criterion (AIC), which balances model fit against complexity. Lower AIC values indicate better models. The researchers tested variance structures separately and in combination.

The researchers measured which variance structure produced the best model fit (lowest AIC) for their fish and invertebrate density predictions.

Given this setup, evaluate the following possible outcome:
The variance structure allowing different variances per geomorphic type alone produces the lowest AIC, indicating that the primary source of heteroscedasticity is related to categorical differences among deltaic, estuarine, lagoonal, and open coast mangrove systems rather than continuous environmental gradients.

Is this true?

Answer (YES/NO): YES